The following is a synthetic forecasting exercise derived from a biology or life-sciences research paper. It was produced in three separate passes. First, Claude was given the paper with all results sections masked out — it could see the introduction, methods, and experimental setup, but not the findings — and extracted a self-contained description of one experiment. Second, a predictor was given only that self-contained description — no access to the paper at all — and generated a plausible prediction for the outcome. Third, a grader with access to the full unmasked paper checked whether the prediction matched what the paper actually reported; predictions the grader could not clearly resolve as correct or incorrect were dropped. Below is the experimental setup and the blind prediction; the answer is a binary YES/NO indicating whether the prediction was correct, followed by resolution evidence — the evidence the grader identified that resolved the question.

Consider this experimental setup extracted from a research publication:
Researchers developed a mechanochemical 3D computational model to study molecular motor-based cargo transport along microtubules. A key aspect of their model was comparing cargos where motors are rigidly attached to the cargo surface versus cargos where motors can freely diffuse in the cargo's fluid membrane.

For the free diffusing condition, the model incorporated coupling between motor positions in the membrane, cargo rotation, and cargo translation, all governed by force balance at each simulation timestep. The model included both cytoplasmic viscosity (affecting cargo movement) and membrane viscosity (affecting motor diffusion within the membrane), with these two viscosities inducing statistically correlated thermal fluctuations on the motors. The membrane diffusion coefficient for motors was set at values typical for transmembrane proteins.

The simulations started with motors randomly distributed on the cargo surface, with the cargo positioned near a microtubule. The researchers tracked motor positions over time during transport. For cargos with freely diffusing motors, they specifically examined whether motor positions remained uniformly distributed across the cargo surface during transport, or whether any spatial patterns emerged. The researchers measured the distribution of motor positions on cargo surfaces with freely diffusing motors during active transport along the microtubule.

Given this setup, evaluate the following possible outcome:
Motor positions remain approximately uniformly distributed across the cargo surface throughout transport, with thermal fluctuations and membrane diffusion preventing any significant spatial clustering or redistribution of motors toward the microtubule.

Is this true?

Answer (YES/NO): NO